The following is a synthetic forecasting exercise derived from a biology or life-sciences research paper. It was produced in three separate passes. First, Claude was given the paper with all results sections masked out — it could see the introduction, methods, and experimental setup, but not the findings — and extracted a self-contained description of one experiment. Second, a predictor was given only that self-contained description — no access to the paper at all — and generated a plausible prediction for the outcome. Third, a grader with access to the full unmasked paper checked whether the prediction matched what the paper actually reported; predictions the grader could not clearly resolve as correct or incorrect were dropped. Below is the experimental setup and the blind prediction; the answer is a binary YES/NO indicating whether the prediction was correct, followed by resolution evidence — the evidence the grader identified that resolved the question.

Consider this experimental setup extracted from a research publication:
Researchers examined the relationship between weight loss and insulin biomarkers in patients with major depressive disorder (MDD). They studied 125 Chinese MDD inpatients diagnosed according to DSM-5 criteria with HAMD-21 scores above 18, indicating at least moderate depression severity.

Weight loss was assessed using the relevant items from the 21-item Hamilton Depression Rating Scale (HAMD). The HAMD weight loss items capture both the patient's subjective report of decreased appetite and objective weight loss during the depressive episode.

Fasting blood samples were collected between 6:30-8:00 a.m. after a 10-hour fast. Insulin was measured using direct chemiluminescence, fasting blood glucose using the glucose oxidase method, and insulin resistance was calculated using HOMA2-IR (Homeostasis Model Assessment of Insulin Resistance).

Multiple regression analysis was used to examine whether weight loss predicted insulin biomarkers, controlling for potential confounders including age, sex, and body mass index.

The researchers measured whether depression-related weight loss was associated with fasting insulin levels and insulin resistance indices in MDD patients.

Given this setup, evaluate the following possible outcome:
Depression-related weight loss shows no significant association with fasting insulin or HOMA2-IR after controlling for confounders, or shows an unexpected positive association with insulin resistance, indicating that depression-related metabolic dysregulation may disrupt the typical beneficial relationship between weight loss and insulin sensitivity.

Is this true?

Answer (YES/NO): NO